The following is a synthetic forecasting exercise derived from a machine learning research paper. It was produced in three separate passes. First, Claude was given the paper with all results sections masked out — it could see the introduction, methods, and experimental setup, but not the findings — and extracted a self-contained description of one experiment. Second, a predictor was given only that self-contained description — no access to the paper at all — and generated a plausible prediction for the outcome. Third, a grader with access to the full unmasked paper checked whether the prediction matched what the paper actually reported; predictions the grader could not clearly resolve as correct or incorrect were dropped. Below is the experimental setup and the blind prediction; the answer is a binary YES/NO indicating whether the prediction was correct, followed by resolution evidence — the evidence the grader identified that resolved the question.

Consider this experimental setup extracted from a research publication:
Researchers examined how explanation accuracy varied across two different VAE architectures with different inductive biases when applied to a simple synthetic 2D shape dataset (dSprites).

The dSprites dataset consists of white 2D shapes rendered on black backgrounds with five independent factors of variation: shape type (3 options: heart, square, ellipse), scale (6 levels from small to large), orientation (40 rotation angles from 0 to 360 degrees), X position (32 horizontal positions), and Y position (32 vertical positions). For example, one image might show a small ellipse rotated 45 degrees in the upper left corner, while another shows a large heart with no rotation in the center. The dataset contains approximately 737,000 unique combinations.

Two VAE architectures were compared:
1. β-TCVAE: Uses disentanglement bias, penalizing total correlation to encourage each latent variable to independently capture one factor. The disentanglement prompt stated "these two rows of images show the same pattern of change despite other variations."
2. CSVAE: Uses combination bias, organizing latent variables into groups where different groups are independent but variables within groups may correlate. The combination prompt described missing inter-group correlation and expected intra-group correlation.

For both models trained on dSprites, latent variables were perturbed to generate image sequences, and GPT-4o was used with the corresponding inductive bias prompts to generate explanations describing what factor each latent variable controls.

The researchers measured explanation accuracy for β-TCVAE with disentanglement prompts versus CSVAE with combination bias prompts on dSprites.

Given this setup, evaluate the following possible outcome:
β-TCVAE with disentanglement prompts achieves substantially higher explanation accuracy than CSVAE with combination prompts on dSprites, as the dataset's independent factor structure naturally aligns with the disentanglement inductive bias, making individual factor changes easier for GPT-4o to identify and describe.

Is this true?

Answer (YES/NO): NO